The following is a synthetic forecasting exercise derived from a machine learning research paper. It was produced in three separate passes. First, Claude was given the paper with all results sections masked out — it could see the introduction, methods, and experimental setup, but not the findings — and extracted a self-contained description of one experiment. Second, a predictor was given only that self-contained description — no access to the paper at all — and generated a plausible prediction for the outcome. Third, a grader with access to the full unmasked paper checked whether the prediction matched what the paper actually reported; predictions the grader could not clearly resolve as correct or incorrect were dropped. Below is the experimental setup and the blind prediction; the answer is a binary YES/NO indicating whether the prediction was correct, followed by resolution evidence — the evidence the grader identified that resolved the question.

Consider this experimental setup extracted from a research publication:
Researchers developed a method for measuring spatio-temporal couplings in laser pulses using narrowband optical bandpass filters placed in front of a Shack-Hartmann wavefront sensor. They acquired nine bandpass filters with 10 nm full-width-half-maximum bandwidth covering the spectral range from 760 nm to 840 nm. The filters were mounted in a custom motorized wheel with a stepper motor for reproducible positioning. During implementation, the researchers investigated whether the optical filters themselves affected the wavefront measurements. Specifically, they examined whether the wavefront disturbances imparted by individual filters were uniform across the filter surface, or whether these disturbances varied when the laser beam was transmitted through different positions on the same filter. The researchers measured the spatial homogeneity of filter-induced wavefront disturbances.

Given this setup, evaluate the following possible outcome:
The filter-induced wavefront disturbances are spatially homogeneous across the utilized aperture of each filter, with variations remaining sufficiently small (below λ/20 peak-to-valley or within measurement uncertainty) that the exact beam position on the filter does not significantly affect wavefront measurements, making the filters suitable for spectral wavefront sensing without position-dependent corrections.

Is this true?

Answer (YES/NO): NO